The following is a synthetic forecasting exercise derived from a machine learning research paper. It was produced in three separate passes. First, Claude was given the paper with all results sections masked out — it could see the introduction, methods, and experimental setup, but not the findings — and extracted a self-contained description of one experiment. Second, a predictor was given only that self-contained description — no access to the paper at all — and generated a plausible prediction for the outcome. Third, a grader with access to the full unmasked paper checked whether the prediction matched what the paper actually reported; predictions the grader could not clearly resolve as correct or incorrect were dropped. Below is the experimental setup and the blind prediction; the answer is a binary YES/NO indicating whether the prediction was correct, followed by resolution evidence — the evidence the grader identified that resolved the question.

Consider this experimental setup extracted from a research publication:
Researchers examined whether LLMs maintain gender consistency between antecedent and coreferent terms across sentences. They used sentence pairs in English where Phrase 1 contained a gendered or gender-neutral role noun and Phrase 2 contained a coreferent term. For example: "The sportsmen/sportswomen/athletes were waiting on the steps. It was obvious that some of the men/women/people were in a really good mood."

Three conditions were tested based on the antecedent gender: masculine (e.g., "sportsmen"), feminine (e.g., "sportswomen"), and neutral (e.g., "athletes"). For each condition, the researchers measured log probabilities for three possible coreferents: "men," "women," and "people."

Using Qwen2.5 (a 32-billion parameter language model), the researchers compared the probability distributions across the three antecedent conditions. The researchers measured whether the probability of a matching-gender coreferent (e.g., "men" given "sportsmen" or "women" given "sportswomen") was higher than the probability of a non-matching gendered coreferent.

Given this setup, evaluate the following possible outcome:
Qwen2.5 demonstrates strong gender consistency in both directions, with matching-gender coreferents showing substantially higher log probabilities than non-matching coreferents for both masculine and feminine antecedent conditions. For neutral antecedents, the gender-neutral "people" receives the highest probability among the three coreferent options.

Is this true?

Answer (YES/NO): NO